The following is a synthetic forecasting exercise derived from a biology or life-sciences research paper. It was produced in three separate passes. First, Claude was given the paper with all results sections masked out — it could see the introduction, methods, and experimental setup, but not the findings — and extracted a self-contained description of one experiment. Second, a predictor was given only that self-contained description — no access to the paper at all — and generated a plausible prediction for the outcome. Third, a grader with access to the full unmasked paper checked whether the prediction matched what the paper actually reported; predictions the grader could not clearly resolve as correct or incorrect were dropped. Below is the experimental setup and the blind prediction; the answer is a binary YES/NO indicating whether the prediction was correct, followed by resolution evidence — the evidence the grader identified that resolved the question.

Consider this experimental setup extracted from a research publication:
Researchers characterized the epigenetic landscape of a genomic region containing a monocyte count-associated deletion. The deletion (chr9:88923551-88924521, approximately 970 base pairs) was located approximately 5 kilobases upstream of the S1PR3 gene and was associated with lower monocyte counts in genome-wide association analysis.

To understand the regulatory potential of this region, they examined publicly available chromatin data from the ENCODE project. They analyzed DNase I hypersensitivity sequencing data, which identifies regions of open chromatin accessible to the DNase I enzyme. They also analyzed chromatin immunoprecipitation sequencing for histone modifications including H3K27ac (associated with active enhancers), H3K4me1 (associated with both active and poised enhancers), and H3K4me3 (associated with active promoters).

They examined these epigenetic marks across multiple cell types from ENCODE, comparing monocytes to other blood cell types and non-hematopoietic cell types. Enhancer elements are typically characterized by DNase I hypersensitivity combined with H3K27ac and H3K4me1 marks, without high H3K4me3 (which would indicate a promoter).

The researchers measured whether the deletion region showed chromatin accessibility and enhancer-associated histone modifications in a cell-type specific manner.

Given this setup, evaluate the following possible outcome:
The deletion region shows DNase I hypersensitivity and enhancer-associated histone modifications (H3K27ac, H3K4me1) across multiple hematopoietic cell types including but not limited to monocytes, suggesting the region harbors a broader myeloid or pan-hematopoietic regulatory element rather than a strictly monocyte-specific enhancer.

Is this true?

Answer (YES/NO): NO